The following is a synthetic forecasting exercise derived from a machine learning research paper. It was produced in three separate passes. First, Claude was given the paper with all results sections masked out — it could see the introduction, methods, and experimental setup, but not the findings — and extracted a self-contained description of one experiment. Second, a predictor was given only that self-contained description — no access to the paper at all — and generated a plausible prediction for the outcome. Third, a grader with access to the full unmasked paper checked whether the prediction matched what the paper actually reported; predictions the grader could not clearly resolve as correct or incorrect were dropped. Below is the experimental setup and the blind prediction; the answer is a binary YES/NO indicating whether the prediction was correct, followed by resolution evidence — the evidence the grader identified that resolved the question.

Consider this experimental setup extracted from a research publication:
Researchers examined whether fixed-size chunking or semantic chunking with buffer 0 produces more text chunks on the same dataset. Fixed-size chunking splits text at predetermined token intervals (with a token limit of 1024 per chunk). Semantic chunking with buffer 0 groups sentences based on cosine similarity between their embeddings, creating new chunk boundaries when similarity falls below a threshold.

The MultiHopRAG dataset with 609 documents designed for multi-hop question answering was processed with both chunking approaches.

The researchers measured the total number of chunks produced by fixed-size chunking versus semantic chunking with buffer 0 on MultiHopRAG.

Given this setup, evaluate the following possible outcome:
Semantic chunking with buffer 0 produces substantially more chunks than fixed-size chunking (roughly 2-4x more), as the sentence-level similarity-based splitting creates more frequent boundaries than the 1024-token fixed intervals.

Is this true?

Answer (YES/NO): NO